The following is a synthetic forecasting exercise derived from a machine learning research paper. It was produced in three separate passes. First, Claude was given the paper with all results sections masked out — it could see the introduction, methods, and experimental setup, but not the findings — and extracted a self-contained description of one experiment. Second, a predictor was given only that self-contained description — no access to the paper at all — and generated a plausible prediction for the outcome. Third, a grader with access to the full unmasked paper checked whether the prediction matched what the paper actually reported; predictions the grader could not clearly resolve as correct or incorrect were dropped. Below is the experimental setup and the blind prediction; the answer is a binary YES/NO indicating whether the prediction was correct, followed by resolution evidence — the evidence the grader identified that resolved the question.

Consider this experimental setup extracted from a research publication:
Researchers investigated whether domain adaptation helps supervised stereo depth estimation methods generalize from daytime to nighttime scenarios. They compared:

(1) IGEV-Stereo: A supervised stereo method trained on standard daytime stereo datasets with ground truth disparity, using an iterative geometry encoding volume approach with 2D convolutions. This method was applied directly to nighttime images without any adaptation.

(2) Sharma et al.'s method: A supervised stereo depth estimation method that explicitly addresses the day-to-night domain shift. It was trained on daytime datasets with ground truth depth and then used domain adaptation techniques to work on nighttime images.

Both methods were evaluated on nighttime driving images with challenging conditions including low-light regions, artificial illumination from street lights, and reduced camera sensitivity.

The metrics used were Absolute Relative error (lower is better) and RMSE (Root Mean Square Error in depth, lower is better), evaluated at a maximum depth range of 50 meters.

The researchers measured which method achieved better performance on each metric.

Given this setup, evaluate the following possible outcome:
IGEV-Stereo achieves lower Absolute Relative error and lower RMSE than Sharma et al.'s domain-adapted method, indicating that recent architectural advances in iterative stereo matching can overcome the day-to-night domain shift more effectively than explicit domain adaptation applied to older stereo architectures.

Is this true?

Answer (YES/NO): NO